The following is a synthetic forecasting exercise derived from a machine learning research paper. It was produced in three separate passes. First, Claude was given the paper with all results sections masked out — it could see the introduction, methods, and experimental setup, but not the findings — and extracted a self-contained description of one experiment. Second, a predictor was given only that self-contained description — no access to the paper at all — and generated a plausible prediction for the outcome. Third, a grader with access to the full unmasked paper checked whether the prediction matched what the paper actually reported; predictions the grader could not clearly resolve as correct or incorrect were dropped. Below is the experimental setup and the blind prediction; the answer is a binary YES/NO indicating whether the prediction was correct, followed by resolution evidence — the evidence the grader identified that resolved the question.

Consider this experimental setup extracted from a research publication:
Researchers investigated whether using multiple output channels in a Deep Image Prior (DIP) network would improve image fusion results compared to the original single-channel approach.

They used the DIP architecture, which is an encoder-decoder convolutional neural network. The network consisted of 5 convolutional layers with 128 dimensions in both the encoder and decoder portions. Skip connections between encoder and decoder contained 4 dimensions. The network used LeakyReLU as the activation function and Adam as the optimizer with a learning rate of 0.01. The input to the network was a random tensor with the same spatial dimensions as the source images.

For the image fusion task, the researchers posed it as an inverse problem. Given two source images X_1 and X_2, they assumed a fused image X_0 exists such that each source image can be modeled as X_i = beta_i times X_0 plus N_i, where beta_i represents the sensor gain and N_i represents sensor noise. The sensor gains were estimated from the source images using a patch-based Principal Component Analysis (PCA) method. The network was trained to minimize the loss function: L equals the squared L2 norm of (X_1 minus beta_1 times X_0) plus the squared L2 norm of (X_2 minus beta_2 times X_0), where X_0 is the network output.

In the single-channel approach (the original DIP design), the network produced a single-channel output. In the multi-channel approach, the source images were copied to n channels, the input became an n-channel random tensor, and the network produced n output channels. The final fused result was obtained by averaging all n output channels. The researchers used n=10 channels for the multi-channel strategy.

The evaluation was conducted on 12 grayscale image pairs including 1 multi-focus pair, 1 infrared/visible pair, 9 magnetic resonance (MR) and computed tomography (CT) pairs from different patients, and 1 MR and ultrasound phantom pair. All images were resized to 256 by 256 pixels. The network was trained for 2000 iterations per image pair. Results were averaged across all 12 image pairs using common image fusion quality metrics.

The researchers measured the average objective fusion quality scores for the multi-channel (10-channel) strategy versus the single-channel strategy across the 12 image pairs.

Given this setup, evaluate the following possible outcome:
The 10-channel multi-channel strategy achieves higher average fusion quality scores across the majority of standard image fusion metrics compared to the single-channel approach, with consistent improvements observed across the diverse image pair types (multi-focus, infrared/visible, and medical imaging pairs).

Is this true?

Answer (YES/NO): YES